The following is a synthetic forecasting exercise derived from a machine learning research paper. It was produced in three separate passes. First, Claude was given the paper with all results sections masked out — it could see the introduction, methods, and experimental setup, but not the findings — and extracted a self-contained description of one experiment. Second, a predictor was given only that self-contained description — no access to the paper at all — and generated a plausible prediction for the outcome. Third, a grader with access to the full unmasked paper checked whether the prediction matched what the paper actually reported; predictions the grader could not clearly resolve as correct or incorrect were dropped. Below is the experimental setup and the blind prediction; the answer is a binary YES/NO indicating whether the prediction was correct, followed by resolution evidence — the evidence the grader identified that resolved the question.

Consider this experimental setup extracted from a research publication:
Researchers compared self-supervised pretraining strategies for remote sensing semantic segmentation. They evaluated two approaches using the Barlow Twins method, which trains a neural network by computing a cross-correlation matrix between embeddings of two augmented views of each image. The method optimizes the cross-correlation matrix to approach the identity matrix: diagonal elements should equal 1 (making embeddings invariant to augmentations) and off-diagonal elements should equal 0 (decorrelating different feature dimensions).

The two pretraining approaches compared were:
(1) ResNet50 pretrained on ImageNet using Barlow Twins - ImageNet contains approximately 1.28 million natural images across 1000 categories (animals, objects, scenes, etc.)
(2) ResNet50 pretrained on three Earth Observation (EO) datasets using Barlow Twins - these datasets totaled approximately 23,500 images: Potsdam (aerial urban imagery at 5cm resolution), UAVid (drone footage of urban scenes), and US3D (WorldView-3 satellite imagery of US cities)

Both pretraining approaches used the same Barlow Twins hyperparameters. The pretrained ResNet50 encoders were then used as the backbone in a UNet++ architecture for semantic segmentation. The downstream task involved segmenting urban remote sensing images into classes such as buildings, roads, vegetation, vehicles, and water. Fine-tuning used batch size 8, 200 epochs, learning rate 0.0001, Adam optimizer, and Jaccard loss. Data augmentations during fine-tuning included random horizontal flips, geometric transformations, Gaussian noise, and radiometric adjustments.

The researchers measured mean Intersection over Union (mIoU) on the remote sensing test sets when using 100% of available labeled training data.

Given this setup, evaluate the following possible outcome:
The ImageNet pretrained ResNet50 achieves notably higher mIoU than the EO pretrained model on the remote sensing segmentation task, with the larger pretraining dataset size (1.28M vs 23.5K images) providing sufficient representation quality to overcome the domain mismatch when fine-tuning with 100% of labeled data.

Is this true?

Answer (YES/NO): NO